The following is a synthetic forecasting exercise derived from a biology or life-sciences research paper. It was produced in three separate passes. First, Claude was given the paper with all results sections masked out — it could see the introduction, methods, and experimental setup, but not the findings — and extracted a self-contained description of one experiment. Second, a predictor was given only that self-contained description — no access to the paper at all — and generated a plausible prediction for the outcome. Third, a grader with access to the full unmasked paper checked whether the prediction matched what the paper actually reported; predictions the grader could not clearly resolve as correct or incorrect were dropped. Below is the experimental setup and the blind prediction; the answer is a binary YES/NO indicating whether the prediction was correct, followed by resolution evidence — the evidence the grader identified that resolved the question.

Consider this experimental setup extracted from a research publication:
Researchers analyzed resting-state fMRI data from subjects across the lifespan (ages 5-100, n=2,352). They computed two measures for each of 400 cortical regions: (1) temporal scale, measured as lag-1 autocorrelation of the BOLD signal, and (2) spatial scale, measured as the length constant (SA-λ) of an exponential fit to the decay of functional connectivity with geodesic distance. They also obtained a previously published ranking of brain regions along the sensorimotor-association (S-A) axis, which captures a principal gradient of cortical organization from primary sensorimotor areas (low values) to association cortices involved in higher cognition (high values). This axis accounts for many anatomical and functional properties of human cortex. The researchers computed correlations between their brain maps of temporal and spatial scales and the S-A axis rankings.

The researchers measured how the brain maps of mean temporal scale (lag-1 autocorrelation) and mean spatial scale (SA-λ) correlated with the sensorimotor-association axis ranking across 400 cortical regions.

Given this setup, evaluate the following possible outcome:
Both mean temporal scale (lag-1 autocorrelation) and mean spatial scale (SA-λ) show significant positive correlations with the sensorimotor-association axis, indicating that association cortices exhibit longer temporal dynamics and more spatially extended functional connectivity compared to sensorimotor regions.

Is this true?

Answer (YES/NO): NO